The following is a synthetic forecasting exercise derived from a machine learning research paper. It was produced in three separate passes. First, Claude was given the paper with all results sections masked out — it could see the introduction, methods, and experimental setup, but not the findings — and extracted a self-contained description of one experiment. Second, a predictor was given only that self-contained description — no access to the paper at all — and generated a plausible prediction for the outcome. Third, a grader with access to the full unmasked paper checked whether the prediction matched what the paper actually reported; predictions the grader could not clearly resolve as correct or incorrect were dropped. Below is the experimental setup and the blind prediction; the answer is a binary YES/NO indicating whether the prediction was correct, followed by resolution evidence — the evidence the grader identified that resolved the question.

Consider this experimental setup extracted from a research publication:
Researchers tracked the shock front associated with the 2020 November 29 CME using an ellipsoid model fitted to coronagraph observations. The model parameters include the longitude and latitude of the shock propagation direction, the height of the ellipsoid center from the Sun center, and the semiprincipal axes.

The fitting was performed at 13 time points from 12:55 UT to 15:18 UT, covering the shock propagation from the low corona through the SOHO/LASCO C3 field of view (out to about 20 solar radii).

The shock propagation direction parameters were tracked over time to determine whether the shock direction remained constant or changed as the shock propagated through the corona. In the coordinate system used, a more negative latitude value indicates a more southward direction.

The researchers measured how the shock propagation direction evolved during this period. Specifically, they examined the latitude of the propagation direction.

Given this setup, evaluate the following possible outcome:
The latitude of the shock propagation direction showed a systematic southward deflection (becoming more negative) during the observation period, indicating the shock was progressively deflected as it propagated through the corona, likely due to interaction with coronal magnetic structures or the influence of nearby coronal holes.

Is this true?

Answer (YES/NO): YES